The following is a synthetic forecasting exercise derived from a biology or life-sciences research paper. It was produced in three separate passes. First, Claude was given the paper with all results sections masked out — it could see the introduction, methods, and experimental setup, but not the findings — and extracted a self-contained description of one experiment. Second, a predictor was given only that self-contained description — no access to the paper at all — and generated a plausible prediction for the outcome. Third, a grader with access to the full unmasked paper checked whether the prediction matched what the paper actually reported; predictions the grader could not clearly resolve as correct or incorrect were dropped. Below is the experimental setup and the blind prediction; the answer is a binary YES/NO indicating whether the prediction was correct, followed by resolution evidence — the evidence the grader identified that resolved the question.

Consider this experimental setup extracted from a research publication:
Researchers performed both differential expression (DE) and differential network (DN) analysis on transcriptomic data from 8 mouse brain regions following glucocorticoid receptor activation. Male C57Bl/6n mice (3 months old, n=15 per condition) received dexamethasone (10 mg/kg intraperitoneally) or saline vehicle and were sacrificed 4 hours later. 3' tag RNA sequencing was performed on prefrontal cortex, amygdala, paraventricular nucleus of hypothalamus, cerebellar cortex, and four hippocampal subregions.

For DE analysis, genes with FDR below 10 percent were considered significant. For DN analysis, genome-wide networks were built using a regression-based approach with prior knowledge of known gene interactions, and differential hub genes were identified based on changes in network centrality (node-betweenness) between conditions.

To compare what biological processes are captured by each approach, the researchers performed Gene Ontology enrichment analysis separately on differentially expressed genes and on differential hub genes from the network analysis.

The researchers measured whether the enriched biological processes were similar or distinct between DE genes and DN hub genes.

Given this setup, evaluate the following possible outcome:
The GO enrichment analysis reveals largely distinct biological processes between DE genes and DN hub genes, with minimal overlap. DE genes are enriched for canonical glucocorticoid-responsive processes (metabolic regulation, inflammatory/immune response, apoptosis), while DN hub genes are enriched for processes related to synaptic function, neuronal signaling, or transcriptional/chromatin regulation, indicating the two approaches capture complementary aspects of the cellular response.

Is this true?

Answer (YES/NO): NO